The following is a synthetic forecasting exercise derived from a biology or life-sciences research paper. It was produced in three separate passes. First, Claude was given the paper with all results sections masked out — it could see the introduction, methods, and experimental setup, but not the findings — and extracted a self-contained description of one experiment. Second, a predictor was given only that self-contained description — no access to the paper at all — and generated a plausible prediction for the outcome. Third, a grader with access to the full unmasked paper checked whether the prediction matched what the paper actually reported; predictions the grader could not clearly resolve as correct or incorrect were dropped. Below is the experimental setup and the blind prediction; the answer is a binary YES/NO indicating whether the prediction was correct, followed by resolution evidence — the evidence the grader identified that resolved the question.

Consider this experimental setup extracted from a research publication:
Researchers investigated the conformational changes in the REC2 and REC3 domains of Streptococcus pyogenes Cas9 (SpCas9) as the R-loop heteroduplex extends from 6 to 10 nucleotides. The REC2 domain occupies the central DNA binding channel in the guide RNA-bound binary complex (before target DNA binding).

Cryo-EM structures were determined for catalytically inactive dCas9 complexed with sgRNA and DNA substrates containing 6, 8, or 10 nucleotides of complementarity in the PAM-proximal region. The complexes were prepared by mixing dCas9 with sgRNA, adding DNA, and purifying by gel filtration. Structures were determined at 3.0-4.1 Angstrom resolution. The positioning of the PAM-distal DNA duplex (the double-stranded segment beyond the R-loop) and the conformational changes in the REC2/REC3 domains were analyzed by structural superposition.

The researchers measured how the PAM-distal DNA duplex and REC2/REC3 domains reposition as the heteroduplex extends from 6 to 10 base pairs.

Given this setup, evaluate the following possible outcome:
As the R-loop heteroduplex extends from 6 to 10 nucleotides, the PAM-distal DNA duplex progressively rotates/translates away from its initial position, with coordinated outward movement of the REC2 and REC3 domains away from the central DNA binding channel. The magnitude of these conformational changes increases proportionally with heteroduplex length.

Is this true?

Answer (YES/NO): NO